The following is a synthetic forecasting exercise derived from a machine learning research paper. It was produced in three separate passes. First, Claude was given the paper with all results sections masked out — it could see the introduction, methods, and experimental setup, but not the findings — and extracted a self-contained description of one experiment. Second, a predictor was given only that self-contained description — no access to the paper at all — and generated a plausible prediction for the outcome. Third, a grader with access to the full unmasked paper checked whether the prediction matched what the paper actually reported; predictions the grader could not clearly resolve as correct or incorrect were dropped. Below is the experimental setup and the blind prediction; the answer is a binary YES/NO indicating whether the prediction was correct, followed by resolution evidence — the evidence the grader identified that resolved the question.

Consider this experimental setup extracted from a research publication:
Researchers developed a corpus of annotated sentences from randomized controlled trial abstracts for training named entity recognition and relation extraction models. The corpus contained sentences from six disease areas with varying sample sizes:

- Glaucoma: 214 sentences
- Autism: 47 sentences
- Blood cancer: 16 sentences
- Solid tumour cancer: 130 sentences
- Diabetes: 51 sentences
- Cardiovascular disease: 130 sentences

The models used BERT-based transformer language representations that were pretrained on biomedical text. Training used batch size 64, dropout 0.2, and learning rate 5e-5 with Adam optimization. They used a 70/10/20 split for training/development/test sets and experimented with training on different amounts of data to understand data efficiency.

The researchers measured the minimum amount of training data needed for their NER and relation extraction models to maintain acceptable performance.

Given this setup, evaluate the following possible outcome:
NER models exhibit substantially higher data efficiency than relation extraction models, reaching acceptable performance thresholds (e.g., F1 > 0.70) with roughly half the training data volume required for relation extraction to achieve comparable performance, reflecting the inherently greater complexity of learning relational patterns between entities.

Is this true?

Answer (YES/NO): NO